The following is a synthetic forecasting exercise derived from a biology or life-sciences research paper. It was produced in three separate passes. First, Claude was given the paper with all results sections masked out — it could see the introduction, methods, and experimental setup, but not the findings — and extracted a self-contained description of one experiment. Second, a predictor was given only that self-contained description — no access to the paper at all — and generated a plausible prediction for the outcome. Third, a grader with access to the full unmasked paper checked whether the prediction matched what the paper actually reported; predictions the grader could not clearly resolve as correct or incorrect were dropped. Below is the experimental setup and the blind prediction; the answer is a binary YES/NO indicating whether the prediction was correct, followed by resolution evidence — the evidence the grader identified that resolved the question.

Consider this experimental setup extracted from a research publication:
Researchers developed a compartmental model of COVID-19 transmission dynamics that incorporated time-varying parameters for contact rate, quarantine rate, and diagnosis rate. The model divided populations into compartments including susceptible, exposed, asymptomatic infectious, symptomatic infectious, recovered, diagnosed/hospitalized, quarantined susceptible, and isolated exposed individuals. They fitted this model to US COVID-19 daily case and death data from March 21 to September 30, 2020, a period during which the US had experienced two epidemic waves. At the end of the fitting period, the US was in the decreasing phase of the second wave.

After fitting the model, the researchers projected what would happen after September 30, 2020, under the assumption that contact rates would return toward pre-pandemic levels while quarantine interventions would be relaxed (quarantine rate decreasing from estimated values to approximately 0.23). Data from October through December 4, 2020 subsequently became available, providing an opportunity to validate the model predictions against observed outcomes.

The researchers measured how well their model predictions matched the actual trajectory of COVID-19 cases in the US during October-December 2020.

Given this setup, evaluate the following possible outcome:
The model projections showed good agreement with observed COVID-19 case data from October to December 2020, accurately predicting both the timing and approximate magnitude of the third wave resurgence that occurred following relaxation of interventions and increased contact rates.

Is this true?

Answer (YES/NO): YES